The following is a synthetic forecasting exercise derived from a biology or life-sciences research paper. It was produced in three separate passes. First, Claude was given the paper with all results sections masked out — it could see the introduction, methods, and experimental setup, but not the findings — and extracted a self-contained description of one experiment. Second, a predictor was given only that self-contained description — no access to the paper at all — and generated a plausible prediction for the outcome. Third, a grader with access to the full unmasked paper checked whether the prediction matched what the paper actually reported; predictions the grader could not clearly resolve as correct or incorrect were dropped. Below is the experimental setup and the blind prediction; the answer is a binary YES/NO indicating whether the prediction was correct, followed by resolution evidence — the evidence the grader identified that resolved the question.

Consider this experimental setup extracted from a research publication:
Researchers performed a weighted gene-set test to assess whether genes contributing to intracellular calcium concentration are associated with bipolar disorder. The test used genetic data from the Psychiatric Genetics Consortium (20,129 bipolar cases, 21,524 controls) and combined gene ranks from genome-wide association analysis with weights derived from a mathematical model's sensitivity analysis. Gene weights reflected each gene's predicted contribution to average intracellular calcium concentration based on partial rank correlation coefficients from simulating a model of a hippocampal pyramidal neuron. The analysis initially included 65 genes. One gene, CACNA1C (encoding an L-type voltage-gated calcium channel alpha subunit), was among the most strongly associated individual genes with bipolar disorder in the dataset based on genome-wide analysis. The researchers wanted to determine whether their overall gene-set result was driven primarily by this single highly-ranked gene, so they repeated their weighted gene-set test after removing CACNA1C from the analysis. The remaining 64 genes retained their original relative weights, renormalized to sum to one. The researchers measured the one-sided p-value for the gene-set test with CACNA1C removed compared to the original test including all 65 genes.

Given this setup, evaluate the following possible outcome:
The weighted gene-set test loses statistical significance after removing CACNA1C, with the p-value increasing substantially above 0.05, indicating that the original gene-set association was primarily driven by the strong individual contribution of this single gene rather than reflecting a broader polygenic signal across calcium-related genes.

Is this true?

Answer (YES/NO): NO